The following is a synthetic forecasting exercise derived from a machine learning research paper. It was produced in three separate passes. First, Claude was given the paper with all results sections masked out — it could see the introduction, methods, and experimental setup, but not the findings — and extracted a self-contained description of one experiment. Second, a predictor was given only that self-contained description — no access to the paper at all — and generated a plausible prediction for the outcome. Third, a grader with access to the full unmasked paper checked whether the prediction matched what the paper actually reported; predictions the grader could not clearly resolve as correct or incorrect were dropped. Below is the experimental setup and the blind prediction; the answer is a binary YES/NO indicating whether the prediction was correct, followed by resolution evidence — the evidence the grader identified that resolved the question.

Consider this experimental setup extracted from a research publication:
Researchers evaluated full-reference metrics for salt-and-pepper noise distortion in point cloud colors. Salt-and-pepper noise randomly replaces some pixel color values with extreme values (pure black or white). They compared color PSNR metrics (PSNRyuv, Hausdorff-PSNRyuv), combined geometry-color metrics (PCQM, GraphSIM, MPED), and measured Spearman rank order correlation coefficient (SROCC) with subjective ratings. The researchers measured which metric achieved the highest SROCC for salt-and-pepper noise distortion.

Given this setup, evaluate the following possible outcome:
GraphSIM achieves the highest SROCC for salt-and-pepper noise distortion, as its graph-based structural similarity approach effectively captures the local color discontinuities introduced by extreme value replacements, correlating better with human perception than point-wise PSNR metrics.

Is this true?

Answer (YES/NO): NO